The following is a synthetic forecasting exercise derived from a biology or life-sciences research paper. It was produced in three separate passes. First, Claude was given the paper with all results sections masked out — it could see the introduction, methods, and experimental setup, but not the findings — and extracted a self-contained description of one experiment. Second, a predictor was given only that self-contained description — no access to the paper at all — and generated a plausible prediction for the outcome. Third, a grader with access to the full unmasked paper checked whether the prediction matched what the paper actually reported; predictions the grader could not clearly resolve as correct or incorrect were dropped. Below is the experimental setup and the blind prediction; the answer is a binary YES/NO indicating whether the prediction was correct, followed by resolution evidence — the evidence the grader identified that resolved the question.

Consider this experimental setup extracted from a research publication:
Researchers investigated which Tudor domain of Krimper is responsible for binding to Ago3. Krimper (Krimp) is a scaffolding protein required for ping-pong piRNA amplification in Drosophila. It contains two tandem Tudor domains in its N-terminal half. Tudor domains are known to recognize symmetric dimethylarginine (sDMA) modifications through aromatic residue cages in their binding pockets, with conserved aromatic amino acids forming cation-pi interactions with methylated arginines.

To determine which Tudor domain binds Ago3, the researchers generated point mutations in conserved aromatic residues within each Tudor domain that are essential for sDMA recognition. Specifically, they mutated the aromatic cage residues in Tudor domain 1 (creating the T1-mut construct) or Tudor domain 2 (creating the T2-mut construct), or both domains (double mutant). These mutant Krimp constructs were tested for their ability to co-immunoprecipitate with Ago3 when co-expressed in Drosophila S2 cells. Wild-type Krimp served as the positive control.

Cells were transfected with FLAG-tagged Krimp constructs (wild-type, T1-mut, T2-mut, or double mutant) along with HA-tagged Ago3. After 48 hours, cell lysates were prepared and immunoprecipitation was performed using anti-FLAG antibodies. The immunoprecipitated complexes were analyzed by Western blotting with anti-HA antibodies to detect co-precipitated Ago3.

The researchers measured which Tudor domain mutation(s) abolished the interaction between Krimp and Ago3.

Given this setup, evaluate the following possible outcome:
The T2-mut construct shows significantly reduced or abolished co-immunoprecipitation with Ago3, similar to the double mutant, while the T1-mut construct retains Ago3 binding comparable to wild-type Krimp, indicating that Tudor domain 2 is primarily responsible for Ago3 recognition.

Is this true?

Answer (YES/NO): NO